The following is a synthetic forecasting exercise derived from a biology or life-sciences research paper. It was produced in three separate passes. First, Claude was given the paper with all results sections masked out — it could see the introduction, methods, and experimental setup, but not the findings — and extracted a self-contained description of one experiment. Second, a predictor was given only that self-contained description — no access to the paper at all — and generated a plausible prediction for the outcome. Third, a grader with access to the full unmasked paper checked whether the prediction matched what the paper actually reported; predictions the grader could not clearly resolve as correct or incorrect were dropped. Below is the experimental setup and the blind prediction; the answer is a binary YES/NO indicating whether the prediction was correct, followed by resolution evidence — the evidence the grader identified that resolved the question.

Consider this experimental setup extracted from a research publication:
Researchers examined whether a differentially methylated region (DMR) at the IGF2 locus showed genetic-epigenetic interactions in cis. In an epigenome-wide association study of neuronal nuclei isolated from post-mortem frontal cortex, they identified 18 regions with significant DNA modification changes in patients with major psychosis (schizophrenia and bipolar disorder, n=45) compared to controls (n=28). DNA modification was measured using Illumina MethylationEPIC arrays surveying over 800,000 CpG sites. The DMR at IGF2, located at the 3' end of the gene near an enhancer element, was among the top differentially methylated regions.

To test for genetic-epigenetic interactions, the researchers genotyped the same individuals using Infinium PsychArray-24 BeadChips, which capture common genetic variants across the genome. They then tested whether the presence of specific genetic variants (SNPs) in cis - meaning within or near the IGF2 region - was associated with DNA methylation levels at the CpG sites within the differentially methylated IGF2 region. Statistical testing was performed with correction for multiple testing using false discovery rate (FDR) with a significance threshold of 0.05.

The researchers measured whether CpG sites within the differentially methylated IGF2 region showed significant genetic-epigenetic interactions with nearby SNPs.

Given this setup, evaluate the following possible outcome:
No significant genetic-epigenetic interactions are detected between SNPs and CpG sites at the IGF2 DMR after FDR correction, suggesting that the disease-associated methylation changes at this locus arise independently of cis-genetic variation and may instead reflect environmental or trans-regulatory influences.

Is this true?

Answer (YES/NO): YES